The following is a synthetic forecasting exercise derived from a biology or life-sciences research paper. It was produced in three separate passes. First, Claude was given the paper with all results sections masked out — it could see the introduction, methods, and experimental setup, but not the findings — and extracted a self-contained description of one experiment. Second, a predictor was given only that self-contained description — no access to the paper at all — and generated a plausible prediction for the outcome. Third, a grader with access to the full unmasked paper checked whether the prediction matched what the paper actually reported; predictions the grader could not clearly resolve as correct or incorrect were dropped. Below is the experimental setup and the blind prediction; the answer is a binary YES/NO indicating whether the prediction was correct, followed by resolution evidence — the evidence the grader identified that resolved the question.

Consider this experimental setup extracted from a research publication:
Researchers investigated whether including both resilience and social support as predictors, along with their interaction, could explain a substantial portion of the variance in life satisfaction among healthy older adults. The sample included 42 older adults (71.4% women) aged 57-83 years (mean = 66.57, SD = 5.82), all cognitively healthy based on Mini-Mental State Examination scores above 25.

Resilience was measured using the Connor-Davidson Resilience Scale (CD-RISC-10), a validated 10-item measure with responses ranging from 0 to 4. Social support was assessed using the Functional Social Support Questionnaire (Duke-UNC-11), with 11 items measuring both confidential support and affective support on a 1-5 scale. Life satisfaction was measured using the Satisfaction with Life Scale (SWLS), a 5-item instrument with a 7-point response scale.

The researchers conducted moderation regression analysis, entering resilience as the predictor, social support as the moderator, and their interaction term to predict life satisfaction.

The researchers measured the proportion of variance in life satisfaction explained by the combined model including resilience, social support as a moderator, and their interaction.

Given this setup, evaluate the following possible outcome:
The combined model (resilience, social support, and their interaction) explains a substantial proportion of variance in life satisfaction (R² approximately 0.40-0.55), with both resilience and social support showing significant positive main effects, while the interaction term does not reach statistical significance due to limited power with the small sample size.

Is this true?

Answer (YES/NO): NO